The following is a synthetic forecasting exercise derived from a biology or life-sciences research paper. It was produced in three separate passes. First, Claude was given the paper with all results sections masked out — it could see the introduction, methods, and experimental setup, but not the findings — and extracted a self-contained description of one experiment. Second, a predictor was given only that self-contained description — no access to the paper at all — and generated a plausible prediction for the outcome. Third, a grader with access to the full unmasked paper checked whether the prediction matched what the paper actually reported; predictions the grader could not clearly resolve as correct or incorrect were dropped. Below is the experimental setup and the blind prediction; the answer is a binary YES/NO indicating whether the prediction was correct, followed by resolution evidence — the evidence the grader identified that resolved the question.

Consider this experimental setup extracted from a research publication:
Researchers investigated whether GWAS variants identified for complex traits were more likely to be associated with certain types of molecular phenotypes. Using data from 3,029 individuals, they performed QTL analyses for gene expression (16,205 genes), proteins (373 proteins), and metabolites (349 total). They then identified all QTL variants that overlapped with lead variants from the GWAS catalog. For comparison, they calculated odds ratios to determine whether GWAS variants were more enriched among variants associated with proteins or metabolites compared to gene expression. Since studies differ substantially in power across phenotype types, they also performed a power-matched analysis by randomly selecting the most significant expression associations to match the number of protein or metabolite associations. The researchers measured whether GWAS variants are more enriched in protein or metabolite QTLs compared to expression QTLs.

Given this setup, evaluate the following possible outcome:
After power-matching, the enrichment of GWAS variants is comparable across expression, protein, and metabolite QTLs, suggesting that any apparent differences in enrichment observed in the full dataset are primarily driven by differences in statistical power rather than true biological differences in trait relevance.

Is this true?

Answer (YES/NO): NO